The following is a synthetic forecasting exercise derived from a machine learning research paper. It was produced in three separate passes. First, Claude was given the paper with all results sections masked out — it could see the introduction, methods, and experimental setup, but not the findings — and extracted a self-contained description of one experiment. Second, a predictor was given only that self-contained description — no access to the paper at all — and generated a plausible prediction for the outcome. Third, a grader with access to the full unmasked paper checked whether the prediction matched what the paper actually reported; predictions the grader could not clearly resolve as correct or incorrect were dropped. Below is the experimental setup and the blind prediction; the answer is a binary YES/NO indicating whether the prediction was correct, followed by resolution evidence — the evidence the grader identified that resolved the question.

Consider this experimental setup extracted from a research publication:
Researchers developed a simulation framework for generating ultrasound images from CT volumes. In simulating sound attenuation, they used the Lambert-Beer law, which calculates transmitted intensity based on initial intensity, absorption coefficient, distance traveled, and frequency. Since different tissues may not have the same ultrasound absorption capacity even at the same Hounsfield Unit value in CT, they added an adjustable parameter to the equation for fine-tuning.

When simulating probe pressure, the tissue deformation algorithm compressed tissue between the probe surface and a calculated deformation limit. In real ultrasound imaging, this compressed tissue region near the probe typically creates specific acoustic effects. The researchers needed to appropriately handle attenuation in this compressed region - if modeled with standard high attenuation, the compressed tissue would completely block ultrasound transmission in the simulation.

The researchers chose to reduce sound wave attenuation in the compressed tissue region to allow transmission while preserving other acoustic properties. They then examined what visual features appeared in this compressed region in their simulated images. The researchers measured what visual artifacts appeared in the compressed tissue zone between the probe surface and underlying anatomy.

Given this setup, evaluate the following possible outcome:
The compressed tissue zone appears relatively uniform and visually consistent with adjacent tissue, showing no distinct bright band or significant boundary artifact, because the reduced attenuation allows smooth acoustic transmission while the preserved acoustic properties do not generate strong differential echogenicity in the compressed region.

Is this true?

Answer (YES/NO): NO